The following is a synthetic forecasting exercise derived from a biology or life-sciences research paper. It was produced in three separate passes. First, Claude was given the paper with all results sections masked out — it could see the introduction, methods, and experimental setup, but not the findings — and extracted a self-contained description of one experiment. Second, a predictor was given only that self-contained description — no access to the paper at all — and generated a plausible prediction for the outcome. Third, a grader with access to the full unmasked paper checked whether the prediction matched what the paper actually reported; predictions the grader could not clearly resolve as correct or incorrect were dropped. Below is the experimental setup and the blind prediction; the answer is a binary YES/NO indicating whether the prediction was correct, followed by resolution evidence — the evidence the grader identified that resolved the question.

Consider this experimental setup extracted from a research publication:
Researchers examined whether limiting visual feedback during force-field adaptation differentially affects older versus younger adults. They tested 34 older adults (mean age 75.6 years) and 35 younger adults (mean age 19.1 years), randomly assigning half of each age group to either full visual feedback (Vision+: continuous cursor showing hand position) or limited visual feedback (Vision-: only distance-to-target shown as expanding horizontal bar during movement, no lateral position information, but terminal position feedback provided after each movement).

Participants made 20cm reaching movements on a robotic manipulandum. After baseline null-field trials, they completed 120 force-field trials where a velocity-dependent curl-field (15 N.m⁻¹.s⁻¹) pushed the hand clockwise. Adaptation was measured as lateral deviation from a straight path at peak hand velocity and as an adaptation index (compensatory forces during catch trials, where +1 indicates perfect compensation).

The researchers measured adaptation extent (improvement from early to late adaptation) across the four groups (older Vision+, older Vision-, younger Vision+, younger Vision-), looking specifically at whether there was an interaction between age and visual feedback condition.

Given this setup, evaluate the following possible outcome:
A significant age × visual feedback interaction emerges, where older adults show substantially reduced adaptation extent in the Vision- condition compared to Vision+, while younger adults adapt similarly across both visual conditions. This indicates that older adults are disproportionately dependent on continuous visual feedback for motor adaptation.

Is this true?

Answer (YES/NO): NO